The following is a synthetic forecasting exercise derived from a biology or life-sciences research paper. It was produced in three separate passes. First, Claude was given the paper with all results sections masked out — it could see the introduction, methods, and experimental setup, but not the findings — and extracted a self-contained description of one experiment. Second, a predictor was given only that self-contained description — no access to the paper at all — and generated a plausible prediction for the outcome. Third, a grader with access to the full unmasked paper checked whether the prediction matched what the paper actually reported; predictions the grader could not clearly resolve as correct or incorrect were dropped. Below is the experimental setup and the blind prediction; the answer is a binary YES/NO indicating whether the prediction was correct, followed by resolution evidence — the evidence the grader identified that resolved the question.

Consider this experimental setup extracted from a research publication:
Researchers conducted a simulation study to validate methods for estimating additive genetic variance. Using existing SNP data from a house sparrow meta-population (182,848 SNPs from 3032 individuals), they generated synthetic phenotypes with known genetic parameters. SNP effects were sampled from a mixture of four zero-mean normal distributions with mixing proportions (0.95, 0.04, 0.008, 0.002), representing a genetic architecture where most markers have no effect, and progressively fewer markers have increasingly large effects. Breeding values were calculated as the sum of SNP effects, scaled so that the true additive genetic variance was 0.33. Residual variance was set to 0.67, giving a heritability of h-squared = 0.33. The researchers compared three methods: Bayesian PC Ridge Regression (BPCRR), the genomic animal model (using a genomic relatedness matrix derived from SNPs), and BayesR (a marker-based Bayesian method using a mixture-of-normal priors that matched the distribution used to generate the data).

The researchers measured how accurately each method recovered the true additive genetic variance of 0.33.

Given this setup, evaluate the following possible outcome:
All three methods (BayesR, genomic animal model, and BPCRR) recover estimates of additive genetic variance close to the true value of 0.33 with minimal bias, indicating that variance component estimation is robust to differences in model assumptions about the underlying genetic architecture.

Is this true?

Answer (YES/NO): NO